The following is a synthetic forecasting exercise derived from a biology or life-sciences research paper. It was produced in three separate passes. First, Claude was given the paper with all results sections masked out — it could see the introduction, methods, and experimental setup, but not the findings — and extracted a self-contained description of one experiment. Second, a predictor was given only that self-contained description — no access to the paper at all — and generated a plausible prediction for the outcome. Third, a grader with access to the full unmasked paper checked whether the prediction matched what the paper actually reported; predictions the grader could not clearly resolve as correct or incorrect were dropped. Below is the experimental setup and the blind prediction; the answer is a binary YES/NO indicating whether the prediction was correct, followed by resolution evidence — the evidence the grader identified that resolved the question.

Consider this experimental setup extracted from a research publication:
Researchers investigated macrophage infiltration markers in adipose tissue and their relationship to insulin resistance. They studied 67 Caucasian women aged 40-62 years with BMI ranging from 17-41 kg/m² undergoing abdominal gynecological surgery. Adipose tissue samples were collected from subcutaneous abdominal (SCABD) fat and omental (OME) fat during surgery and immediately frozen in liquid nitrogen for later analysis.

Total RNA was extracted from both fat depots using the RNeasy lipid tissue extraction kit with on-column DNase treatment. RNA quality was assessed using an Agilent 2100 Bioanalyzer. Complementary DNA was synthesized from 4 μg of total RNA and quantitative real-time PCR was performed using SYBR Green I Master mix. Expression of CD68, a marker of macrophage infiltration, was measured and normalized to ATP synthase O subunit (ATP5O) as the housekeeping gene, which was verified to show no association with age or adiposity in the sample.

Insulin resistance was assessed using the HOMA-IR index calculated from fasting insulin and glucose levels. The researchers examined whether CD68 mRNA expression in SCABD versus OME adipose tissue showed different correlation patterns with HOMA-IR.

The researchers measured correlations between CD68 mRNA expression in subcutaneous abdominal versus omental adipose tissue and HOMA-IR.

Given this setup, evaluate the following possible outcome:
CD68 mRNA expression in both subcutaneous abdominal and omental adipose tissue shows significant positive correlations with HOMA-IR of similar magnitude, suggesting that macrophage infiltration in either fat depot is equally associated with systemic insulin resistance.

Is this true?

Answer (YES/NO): NO